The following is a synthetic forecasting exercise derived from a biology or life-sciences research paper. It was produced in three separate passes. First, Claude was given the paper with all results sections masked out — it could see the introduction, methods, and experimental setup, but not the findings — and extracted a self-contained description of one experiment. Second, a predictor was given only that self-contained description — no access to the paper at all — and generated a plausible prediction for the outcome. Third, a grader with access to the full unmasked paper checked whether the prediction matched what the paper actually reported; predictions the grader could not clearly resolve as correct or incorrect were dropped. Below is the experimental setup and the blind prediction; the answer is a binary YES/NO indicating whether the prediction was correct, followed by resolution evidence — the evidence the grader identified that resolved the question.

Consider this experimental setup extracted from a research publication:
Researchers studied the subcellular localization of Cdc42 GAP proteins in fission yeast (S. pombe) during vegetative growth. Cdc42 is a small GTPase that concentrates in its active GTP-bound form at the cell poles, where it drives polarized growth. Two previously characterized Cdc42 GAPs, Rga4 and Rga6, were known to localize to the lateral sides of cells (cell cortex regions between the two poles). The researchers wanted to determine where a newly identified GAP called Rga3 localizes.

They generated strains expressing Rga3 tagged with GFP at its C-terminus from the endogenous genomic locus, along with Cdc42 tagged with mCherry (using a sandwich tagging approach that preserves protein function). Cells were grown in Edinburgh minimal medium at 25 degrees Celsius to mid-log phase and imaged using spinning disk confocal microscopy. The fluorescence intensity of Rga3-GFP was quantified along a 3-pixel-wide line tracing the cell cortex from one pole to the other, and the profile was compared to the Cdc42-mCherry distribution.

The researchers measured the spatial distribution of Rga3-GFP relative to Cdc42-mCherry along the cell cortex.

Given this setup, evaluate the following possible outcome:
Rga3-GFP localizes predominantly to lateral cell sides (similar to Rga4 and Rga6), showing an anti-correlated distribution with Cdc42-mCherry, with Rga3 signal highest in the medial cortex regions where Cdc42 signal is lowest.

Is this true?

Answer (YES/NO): NO